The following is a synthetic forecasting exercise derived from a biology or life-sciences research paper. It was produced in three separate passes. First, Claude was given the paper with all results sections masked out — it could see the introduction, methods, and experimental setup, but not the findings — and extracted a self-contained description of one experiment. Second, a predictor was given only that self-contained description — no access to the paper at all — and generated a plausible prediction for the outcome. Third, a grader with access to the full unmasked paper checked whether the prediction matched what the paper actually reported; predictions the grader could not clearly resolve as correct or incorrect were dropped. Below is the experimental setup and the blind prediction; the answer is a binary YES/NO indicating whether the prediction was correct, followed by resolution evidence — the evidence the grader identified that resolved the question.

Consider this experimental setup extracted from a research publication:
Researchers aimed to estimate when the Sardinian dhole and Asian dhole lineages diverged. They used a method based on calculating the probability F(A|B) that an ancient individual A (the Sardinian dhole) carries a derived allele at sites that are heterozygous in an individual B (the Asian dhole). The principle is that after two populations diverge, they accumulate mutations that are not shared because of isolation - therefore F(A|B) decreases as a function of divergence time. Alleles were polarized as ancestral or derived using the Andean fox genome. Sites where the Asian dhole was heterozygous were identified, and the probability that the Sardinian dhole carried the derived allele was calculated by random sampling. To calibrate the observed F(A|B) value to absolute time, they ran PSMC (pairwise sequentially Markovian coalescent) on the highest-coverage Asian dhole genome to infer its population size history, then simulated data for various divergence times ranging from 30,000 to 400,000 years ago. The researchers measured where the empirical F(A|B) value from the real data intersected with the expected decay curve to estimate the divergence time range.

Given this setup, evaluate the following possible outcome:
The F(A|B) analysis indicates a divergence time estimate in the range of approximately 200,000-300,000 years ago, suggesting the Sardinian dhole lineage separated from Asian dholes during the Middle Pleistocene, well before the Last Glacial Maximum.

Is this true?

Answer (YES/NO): NO